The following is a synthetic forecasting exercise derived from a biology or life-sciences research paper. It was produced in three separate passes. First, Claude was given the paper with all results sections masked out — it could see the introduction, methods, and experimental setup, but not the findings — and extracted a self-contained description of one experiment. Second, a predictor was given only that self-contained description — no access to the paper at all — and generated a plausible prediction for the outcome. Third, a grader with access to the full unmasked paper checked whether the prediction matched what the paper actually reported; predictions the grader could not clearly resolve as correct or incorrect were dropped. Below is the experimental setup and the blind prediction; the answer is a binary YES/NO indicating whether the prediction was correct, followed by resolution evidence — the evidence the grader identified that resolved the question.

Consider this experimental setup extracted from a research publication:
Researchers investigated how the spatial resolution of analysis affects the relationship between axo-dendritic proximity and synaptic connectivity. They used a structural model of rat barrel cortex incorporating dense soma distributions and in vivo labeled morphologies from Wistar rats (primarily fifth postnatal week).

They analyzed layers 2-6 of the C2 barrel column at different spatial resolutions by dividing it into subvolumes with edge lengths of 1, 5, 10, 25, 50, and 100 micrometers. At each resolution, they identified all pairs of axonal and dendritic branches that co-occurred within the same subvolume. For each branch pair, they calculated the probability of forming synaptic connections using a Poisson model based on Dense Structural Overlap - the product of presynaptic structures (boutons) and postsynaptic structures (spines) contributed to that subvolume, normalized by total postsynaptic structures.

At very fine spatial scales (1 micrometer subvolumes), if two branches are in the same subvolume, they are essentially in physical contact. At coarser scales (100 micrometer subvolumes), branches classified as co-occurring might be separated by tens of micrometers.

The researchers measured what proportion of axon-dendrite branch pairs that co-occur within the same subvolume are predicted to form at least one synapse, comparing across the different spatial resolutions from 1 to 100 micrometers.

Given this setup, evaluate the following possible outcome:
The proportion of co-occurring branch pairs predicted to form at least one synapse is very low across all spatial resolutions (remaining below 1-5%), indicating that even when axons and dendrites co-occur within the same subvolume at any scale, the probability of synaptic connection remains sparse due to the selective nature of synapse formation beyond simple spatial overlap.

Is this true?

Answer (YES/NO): NO